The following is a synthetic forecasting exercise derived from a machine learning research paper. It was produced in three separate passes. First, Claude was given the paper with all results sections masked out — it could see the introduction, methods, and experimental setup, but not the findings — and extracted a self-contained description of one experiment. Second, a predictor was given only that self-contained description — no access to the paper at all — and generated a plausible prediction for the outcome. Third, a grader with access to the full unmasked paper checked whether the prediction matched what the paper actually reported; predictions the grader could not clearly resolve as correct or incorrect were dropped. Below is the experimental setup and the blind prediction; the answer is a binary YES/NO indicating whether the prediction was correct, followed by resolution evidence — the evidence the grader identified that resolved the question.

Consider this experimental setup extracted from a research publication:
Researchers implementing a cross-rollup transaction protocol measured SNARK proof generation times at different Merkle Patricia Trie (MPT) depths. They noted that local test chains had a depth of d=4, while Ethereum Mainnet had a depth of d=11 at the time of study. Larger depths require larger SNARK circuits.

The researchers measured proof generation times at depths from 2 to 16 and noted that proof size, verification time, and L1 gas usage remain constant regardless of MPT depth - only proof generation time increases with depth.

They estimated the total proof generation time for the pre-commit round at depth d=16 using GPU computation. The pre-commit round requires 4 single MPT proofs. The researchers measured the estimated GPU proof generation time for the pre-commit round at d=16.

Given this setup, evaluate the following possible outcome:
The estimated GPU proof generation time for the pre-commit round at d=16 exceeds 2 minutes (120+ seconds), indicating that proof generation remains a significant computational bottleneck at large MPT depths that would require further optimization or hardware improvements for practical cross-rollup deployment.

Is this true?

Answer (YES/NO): YES